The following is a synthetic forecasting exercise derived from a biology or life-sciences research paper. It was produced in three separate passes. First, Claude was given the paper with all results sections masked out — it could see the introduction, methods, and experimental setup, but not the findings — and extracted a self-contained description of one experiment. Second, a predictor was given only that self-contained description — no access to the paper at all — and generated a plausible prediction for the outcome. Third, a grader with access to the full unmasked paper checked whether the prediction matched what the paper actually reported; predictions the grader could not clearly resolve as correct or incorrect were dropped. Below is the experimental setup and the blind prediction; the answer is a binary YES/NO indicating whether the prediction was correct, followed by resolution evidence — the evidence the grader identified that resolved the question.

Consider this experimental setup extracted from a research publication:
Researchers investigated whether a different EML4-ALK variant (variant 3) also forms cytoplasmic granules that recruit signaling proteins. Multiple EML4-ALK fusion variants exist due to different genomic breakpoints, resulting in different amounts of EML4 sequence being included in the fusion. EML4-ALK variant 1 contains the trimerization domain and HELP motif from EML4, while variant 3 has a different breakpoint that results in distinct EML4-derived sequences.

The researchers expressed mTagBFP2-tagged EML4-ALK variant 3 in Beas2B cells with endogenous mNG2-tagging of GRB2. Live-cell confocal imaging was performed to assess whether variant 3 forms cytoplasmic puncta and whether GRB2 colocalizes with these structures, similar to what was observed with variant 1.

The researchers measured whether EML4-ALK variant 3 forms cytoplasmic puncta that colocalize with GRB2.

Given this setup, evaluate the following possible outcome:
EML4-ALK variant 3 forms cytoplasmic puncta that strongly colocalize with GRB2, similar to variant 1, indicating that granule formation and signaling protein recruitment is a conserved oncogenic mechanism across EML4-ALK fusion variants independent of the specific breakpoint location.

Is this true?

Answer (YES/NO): YES